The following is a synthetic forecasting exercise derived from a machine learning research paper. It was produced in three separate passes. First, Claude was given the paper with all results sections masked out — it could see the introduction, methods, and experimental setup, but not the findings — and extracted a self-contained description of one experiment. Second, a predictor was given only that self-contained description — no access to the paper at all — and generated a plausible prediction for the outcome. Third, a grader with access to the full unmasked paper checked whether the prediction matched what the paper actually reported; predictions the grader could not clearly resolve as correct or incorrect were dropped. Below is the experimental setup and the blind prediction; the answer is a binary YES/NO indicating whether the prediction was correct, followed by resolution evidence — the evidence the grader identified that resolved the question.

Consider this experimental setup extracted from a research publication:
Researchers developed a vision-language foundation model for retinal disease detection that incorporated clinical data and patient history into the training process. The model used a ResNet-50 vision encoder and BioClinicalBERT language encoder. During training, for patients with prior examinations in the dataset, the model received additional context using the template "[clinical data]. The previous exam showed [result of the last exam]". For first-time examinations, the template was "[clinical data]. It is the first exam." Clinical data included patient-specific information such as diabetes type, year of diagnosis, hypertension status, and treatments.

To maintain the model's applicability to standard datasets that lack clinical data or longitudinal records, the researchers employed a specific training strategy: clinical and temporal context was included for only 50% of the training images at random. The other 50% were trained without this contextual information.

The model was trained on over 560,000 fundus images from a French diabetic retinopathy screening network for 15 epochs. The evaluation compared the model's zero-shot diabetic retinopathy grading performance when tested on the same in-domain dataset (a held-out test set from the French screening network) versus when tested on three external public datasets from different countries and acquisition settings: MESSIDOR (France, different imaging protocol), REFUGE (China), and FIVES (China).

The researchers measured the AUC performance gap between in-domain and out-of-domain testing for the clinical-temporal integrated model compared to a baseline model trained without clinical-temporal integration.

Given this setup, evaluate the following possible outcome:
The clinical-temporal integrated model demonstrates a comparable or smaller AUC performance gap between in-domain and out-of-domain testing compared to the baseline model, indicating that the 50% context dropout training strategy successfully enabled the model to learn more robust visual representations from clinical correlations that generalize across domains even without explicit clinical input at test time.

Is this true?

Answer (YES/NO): NO